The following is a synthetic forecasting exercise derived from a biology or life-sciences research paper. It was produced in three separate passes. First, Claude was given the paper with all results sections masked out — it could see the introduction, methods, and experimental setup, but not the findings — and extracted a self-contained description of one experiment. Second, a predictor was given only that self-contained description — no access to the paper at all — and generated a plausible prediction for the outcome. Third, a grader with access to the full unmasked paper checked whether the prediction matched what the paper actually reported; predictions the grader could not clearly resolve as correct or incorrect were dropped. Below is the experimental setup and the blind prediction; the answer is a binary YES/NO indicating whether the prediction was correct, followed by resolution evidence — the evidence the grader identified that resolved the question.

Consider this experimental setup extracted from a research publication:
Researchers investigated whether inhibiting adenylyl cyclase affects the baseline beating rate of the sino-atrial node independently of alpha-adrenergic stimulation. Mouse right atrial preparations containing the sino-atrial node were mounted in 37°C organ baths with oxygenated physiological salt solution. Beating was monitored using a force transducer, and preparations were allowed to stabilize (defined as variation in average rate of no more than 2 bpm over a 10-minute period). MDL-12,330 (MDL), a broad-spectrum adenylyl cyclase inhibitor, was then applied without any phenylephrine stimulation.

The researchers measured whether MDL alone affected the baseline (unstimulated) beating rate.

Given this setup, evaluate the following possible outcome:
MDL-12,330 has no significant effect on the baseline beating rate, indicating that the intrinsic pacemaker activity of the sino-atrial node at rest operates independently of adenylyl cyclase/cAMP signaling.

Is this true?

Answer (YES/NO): NO